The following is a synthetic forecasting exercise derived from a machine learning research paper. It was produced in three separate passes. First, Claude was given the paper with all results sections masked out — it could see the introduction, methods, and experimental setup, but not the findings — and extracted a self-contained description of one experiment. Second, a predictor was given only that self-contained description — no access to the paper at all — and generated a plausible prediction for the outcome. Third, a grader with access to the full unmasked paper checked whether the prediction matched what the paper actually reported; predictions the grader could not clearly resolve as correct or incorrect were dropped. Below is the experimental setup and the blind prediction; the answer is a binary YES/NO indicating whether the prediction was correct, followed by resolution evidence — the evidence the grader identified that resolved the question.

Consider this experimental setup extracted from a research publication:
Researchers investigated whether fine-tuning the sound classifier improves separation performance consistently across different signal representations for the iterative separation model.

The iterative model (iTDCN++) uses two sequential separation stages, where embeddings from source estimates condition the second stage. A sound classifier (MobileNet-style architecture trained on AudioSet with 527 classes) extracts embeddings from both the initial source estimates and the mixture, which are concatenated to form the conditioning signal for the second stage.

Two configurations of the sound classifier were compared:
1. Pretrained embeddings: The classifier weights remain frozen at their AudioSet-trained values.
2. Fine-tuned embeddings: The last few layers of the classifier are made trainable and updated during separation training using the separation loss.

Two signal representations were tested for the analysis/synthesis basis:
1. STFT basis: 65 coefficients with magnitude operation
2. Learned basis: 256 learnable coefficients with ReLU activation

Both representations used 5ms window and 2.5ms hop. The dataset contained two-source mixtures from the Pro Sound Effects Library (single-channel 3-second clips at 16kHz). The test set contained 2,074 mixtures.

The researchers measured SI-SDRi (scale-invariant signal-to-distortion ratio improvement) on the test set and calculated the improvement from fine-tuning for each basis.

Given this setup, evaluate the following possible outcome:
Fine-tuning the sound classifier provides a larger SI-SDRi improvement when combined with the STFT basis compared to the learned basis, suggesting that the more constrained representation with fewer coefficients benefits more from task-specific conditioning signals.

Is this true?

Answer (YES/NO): NO